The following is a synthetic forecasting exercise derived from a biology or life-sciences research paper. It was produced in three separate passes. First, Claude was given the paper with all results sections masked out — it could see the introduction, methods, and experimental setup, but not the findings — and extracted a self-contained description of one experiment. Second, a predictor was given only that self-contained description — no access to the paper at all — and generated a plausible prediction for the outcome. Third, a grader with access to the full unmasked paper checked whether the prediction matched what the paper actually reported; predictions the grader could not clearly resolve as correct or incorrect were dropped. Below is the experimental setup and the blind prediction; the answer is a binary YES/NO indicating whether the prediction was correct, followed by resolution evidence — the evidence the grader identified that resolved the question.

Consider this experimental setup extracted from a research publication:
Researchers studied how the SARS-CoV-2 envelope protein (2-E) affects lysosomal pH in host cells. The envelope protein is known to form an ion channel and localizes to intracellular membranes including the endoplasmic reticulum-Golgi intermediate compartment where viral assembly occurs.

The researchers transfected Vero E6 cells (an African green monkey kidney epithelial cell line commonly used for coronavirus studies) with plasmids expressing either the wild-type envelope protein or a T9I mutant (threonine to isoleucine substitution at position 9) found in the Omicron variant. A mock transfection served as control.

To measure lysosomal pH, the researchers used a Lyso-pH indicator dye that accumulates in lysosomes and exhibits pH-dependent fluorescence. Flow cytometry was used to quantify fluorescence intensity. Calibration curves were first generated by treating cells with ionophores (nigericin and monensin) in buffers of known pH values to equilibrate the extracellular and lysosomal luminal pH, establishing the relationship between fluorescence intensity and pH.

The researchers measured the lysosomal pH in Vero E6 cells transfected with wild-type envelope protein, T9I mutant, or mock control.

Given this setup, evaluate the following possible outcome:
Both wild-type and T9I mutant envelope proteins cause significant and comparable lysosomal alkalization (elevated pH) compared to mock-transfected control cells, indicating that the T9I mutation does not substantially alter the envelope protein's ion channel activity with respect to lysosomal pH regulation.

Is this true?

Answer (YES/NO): NO